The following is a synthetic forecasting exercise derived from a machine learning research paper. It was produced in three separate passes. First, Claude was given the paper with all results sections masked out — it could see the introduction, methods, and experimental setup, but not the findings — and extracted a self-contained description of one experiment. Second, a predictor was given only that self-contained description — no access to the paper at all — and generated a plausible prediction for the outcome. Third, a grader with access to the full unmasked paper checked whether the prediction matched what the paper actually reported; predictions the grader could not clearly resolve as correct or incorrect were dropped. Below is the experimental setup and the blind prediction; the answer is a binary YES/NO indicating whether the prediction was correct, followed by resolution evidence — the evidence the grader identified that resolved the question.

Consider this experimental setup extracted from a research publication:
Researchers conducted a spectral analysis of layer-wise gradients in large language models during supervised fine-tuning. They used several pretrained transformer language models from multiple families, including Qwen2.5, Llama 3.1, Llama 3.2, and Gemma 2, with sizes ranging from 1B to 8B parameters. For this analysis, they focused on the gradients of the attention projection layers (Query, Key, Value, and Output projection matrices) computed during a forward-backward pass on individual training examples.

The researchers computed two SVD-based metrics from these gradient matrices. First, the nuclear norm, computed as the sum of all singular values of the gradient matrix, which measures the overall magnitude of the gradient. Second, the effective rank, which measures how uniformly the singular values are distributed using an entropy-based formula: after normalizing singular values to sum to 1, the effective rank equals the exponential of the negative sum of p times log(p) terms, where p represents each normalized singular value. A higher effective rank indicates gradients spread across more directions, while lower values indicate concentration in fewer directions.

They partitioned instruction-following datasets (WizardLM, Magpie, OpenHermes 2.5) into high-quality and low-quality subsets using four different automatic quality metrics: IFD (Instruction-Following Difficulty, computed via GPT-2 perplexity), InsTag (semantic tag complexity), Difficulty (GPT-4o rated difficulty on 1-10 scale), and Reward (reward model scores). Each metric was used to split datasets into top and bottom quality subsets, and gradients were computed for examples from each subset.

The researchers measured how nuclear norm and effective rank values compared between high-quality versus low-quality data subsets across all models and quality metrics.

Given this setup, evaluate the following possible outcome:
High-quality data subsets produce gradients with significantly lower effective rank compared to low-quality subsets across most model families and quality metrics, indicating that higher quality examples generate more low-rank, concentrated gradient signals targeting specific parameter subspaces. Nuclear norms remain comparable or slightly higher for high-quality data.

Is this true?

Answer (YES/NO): NO